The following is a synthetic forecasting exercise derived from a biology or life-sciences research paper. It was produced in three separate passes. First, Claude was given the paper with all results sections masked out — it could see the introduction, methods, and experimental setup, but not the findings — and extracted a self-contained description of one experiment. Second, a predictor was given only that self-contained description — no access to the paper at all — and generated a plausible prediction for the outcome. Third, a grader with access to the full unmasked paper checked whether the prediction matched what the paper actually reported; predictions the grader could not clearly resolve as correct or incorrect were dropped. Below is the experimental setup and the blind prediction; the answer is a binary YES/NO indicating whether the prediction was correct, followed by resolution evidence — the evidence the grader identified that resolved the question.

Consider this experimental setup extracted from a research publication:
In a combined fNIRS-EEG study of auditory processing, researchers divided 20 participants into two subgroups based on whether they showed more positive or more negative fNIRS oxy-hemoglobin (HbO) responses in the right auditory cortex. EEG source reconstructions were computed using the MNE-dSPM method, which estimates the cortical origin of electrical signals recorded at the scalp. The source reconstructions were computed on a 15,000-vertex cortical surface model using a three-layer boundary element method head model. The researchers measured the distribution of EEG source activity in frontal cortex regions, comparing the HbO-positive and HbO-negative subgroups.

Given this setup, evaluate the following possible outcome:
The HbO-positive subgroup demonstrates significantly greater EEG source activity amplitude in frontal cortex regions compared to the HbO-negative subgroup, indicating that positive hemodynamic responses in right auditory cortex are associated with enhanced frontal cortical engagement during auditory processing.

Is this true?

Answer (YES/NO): NO